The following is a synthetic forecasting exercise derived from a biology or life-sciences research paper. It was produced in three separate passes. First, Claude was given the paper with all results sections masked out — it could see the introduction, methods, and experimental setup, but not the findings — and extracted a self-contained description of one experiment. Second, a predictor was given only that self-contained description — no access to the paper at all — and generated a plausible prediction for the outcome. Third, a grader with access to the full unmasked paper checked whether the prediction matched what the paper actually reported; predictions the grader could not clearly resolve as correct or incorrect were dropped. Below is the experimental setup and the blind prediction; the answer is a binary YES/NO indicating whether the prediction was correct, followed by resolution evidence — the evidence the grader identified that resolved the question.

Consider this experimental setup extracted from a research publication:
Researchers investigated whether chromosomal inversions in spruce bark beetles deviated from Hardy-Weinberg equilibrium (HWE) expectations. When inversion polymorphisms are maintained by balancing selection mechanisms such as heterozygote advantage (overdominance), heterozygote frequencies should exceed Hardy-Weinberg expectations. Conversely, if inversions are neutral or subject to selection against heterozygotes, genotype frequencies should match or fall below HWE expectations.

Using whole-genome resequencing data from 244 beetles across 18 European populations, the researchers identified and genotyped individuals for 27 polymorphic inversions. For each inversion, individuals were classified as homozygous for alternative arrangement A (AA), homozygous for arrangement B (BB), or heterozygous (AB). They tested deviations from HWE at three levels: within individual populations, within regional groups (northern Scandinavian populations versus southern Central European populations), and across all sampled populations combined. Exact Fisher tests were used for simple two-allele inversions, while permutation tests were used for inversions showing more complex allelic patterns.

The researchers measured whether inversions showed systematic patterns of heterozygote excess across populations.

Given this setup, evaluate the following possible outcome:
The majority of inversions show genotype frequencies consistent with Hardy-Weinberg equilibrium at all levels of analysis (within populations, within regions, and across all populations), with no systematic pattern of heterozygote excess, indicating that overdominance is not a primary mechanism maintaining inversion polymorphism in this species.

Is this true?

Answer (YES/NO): YES